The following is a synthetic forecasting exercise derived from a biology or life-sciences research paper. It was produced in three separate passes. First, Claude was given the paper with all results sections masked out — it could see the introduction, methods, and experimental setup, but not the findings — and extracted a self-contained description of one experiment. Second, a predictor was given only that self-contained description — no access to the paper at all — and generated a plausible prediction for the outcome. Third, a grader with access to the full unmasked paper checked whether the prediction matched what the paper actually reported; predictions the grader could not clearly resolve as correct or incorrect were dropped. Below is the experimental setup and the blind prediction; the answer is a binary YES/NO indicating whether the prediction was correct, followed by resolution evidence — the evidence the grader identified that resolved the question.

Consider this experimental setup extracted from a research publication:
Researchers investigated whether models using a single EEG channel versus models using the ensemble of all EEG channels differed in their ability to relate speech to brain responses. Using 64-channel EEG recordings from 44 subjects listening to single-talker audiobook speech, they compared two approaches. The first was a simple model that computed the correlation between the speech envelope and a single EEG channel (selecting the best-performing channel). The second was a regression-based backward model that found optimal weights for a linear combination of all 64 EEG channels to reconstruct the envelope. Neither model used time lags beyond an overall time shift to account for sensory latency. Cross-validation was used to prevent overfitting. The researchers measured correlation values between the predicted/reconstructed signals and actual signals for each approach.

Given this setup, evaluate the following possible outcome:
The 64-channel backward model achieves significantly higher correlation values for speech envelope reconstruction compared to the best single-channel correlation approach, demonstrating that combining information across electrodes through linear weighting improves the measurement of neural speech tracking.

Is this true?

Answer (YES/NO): YES